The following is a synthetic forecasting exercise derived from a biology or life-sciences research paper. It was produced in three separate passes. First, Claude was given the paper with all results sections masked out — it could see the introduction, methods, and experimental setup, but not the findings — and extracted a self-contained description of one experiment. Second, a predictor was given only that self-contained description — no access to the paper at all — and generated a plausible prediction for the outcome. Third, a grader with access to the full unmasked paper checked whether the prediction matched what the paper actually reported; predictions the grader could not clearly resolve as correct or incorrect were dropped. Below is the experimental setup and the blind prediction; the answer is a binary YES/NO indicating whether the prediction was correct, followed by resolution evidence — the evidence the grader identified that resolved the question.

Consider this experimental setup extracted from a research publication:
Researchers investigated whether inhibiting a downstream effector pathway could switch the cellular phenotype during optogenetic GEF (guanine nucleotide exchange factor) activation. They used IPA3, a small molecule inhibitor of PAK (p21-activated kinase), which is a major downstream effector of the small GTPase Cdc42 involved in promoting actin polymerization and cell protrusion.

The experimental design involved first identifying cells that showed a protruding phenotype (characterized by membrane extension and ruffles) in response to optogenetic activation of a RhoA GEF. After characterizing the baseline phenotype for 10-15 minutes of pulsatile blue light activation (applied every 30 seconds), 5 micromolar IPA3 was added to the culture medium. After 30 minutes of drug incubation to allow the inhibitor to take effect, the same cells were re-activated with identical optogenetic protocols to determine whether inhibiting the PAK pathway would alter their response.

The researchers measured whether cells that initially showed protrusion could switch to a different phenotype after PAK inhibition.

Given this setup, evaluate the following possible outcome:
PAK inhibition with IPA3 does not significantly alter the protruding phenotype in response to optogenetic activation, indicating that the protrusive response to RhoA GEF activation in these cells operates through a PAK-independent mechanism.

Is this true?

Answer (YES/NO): NO